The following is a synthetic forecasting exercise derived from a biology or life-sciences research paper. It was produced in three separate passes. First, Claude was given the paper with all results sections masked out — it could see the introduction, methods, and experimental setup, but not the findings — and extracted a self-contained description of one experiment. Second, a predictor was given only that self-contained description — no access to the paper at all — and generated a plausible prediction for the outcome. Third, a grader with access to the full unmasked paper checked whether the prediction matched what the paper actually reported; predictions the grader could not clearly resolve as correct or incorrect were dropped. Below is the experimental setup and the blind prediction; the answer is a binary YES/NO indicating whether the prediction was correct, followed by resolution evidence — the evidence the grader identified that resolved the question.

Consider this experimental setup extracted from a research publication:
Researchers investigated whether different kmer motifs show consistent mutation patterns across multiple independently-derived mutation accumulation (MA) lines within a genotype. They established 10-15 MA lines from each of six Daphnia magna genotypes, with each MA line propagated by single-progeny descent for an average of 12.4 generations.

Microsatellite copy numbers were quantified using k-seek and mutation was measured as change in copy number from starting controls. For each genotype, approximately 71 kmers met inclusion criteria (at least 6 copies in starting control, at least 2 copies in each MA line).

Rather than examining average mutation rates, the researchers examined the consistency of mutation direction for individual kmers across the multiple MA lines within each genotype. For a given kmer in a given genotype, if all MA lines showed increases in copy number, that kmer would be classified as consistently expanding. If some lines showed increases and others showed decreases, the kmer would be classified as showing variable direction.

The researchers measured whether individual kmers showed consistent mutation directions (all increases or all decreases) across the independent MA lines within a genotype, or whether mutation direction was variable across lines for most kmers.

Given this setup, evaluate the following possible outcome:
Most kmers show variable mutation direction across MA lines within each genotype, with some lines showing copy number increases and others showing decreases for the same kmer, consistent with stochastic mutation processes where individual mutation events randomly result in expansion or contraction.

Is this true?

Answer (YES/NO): YES